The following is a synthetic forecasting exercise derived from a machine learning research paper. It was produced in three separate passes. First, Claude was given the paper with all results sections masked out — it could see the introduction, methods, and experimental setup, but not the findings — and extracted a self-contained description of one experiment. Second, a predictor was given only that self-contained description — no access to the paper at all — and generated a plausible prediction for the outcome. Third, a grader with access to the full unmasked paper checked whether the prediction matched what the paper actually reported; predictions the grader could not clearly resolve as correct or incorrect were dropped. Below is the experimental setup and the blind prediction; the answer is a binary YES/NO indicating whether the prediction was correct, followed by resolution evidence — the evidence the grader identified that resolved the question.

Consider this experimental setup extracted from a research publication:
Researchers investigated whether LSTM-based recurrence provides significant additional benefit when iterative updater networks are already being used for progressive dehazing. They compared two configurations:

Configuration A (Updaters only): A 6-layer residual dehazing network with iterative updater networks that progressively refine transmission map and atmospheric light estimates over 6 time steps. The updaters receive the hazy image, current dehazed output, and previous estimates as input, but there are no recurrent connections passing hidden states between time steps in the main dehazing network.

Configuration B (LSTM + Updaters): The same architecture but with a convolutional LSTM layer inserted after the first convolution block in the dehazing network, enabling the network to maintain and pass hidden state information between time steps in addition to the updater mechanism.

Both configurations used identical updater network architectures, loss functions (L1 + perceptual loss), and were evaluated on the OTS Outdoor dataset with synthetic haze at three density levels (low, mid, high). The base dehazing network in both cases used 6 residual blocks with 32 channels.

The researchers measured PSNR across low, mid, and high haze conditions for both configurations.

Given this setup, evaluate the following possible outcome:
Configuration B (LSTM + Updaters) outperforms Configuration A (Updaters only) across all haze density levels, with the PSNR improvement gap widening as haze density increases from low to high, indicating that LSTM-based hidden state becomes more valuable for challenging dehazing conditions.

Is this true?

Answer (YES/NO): YES